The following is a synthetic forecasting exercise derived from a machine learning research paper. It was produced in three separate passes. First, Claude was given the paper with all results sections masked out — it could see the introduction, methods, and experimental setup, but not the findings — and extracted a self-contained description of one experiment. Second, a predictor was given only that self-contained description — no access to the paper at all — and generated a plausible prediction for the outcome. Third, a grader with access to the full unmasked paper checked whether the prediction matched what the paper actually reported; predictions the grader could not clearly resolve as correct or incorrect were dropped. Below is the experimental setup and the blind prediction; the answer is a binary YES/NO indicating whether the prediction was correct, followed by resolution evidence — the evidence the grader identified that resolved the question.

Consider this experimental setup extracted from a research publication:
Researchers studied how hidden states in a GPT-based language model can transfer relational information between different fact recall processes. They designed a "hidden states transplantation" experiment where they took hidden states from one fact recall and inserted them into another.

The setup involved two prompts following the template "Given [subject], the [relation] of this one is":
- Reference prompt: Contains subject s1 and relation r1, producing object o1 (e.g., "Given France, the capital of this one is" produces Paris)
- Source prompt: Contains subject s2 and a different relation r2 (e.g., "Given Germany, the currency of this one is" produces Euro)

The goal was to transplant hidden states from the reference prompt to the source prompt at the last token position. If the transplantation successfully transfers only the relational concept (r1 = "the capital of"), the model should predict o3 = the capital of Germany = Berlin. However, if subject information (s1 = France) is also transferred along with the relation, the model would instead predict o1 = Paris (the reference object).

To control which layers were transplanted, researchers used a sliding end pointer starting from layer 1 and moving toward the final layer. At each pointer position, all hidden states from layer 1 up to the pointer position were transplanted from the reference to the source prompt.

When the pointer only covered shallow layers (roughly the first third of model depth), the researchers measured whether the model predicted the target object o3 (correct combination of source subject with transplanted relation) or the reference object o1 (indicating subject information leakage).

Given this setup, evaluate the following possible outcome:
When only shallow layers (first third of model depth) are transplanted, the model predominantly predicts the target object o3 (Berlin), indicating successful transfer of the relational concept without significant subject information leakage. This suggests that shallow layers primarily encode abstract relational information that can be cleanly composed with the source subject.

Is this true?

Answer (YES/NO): NO